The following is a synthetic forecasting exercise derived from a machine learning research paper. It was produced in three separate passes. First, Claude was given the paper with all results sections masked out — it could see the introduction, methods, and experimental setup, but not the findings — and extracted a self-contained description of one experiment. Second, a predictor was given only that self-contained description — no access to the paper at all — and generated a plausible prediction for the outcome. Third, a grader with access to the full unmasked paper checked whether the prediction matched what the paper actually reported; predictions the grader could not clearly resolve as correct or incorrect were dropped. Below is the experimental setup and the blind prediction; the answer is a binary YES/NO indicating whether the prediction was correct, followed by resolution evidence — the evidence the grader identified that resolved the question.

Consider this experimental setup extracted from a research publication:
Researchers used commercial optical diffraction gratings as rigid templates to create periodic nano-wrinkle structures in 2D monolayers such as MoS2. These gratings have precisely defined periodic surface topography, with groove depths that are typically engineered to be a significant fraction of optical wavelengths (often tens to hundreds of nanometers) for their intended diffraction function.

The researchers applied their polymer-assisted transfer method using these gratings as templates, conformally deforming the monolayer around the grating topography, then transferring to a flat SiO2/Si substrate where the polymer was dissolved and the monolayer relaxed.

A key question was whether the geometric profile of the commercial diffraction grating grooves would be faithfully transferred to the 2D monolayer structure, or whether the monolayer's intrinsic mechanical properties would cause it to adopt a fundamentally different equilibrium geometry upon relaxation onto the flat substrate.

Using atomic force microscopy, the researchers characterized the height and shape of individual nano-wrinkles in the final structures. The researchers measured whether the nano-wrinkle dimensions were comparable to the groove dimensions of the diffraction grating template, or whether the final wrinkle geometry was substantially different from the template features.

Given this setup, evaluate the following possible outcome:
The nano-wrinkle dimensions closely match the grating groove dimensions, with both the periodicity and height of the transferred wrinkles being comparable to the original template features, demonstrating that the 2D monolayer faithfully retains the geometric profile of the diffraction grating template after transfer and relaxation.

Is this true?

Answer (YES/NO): NO